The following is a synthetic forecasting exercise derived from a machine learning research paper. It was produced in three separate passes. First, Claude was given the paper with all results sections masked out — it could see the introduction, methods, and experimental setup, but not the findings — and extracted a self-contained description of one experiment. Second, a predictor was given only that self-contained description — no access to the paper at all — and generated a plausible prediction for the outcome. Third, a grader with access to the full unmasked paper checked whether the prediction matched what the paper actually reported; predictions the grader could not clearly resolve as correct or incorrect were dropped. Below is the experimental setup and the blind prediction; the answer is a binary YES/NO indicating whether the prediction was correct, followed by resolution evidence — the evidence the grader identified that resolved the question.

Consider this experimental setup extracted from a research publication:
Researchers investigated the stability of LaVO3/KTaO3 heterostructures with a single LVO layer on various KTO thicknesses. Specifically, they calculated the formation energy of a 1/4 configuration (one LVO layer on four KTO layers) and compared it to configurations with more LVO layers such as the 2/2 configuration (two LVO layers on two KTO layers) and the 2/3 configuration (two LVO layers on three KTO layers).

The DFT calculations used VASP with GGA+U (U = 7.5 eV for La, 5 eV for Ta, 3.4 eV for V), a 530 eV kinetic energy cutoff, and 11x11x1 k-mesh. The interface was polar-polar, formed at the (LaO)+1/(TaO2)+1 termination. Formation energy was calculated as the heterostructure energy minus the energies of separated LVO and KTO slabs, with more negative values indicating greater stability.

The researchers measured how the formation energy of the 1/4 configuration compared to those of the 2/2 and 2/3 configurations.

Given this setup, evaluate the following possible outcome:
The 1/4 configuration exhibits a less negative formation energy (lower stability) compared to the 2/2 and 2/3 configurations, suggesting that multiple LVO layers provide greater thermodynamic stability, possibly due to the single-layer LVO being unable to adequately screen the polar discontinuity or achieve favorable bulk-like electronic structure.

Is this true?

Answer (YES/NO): YES